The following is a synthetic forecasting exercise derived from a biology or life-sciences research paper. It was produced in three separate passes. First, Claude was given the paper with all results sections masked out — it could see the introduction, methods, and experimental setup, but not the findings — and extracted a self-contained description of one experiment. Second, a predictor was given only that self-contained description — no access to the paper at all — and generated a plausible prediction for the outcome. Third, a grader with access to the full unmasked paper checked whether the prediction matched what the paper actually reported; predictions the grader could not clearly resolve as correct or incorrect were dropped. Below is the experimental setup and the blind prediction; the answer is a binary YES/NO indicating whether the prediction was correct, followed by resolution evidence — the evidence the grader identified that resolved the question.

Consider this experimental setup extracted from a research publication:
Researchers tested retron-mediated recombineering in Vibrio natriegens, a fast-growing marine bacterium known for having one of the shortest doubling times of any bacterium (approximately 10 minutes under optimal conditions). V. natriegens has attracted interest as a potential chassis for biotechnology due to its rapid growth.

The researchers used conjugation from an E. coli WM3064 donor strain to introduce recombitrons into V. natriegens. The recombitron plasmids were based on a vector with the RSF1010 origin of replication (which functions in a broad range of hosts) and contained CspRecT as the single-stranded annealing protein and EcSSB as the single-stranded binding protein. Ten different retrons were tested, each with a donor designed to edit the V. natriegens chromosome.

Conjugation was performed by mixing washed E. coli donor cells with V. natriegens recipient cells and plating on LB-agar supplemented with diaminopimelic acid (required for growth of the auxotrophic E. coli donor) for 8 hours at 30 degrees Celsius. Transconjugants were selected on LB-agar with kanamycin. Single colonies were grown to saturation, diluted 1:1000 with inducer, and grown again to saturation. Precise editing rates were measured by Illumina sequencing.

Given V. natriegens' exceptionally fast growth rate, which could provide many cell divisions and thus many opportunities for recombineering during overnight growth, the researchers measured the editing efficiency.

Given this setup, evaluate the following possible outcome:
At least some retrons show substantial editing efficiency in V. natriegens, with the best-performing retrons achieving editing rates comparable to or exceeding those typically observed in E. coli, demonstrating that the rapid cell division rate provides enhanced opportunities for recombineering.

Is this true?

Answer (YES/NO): NO